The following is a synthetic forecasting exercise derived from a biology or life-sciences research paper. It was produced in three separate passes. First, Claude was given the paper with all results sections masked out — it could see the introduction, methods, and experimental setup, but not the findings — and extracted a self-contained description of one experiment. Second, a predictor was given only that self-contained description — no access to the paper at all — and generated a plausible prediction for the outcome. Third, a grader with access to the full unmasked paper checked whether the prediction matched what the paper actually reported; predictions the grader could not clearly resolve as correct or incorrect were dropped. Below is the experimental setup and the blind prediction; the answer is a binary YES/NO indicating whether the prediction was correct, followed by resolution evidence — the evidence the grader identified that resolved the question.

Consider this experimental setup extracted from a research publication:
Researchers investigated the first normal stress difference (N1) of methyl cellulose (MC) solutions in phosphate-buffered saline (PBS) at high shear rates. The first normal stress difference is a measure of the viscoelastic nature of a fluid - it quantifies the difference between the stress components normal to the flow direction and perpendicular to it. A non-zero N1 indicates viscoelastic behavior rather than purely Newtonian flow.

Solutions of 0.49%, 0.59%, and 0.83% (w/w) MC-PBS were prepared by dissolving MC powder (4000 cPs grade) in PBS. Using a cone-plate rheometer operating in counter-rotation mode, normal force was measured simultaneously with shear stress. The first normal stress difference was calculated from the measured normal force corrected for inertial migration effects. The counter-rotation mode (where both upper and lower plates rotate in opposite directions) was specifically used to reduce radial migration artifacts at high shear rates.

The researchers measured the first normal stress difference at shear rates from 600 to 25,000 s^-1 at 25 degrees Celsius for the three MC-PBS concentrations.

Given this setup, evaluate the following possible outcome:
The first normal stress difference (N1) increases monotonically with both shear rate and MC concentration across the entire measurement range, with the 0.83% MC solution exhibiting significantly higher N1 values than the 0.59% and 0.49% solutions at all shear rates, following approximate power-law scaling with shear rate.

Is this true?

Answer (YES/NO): YES